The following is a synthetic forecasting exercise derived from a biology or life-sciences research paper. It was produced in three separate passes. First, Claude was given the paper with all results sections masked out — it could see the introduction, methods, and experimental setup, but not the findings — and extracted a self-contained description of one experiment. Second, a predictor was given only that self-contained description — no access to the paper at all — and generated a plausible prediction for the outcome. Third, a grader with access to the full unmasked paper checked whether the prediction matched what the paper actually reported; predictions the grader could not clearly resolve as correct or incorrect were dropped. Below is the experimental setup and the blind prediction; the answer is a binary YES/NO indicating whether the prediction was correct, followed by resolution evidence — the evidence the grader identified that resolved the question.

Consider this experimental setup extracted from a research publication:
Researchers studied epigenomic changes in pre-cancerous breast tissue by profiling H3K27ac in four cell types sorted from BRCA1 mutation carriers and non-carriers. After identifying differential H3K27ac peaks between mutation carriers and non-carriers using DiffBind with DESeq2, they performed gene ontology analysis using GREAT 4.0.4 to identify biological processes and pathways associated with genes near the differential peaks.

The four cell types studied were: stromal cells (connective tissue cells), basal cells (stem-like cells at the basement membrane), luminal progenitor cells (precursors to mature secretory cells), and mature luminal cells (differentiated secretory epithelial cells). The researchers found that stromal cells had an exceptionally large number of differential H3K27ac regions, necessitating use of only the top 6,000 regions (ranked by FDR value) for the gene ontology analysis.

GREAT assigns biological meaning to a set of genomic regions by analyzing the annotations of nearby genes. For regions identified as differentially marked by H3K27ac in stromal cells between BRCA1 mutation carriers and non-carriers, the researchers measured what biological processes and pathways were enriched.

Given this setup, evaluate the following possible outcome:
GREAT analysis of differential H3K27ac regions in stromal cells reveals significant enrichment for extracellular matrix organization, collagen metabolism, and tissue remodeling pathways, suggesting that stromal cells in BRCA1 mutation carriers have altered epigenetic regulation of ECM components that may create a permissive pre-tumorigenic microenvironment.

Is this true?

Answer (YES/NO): NO